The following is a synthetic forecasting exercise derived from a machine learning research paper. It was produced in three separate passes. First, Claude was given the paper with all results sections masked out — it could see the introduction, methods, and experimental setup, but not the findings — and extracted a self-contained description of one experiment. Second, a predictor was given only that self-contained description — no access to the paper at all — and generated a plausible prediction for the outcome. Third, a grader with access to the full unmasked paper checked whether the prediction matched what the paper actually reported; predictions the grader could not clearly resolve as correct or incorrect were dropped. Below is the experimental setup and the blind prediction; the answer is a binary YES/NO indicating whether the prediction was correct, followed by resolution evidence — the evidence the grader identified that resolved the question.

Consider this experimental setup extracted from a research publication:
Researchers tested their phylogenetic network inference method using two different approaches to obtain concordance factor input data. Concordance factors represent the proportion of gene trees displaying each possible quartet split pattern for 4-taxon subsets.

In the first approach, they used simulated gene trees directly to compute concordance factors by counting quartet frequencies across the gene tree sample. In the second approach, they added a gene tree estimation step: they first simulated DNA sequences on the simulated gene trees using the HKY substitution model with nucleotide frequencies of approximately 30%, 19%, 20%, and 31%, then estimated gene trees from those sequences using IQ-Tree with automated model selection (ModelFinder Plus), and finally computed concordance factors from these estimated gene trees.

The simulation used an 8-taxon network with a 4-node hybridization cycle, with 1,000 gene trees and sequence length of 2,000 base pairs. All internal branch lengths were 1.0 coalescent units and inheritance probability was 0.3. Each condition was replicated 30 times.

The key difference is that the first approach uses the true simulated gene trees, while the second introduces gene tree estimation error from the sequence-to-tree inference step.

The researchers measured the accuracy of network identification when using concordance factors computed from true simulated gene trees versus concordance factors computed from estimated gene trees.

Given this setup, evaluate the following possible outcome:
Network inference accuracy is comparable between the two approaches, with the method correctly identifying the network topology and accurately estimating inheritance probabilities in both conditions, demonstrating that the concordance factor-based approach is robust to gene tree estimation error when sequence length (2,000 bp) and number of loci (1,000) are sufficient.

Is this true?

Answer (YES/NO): NO